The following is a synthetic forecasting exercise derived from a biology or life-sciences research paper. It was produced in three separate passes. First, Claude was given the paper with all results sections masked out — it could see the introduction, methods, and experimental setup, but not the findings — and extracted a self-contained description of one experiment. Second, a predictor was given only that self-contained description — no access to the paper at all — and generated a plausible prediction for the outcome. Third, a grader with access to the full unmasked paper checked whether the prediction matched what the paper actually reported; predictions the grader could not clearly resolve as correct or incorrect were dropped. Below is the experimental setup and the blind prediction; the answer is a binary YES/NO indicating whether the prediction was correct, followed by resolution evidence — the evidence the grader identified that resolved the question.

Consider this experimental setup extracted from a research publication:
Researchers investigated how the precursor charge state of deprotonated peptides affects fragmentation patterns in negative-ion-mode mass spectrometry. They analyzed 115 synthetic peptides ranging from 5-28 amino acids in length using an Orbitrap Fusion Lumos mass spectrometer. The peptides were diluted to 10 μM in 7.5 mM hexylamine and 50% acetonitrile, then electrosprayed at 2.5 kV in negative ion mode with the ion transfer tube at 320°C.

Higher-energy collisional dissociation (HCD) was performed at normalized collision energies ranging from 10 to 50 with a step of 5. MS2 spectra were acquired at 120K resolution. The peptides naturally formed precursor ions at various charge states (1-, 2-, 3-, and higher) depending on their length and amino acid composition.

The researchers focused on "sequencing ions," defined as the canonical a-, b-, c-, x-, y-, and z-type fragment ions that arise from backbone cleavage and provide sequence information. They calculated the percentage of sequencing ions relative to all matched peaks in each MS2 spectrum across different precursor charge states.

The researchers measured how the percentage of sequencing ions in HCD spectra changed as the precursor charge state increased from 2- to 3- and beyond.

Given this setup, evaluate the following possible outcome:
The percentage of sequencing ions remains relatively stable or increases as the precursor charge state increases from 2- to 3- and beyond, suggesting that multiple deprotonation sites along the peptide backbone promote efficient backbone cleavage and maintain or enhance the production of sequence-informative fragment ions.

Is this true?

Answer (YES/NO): NO